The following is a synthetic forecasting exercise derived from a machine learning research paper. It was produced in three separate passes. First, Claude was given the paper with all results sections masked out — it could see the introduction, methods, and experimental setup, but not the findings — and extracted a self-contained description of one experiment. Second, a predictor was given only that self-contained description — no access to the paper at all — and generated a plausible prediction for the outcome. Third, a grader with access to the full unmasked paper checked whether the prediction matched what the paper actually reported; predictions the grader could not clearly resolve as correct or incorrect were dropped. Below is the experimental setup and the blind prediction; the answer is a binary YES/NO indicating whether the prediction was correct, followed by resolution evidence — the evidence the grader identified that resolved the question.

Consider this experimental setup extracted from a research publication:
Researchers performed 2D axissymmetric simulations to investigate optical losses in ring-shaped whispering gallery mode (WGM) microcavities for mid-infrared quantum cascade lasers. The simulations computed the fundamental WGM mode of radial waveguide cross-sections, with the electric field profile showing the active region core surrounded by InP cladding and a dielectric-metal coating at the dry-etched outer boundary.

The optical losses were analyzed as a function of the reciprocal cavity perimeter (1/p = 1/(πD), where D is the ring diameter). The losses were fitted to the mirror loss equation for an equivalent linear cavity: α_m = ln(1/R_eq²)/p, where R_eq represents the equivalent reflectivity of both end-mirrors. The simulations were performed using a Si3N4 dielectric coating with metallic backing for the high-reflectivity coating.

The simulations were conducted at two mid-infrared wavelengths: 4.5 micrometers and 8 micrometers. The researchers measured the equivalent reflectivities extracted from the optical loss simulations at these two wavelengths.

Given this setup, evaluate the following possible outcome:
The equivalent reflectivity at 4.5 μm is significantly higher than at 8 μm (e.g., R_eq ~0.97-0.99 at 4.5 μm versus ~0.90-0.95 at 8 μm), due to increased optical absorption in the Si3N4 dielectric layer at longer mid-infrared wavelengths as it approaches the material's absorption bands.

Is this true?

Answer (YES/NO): NO